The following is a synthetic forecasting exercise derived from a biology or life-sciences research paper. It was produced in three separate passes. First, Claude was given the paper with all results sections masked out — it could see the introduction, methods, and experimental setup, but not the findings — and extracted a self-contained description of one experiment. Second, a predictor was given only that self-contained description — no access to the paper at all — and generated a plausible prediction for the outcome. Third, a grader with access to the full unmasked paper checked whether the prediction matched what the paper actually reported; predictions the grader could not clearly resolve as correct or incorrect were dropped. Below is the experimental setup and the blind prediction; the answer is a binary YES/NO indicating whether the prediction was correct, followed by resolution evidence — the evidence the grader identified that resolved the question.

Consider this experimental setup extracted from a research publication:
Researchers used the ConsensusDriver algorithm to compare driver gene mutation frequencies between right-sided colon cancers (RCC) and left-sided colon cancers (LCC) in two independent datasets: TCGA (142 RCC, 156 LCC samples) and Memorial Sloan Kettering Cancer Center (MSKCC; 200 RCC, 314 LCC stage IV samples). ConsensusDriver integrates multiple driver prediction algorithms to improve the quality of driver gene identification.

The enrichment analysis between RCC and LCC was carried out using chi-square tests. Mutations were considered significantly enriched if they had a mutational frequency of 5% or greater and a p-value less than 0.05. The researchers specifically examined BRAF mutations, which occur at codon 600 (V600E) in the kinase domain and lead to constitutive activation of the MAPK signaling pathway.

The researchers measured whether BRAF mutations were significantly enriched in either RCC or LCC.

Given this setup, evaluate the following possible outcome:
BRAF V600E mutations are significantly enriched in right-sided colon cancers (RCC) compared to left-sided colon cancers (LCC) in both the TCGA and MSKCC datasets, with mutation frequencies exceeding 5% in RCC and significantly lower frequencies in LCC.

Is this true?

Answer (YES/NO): YES